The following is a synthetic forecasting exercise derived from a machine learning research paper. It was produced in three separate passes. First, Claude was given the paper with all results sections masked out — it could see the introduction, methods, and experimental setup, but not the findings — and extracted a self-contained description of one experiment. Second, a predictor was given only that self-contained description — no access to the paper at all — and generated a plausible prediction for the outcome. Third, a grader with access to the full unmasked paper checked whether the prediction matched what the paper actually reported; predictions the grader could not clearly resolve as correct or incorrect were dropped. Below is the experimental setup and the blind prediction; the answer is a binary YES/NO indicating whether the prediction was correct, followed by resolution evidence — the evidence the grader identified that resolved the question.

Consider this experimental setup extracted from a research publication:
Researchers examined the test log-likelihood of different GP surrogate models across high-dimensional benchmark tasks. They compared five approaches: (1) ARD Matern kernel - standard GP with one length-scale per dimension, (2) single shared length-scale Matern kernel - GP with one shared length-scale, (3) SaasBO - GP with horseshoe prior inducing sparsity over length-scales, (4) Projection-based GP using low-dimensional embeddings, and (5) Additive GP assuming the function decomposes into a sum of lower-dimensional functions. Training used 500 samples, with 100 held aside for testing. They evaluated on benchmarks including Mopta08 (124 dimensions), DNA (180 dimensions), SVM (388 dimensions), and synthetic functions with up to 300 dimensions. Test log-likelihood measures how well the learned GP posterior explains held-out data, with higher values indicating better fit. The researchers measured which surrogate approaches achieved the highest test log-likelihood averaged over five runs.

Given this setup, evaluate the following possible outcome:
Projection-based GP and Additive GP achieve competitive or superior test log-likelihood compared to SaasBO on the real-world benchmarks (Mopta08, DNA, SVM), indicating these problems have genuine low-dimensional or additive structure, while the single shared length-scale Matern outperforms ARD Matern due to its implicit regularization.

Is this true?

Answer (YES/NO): NO